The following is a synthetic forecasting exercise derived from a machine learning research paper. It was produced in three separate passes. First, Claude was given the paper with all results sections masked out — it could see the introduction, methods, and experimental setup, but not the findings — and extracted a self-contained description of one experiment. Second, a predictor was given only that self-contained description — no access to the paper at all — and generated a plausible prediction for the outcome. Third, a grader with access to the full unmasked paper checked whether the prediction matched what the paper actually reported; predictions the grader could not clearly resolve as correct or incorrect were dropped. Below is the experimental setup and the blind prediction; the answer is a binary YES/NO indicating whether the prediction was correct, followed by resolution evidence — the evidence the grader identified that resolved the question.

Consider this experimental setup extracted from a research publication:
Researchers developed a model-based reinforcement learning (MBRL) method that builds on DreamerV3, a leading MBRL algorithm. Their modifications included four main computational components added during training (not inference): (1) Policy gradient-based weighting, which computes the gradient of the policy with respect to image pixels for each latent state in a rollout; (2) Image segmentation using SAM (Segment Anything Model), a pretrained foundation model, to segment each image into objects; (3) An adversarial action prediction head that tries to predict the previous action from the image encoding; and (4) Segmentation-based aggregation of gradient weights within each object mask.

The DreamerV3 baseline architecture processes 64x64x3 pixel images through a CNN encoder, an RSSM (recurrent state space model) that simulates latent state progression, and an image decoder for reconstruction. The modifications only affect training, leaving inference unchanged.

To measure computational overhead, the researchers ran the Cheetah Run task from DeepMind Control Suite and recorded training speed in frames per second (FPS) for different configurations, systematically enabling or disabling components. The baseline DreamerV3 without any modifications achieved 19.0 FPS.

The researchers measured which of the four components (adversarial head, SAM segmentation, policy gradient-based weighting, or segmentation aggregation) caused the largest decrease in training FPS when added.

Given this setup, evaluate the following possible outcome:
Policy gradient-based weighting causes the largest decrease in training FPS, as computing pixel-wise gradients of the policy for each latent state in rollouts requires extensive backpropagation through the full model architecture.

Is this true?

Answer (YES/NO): YES